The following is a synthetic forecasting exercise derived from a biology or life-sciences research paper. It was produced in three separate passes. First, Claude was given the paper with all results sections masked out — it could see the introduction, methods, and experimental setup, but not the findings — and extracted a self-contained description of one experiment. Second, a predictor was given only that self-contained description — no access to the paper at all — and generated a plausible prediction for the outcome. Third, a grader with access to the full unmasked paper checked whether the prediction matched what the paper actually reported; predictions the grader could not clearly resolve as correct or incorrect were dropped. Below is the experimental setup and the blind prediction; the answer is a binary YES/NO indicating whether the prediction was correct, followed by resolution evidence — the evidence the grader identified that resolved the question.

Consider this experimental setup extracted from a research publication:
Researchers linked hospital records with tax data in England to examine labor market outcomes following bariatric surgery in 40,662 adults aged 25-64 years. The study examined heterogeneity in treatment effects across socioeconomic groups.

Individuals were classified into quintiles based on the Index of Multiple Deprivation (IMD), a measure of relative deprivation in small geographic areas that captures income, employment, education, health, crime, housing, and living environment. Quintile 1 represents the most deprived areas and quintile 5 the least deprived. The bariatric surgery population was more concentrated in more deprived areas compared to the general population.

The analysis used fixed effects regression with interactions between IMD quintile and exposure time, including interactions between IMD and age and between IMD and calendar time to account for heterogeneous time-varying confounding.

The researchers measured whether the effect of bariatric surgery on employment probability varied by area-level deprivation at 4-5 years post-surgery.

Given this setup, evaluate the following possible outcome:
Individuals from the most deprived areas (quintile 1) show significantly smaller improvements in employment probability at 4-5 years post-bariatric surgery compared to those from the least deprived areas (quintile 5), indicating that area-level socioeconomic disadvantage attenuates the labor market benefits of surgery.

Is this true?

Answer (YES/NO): NO